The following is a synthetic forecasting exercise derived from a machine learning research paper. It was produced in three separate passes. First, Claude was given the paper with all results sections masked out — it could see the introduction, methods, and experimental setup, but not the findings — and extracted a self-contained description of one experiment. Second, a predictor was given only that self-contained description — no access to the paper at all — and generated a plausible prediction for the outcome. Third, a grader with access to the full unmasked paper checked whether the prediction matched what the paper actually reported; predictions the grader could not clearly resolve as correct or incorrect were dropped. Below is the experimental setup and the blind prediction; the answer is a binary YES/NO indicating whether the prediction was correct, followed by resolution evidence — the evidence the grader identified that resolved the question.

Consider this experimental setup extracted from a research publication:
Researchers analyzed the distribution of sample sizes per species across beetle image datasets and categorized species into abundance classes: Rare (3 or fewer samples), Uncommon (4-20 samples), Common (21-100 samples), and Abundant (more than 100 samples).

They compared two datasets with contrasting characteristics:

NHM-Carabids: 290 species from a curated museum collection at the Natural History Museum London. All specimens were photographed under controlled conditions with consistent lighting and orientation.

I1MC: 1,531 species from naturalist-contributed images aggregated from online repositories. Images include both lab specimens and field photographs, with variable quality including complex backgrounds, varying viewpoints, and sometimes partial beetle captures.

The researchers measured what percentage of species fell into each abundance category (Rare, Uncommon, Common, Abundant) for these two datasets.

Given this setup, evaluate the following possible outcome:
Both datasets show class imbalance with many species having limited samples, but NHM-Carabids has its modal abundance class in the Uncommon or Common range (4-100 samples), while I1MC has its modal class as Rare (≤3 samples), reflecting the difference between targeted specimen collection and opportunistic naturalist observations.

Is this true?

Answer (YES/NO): NO